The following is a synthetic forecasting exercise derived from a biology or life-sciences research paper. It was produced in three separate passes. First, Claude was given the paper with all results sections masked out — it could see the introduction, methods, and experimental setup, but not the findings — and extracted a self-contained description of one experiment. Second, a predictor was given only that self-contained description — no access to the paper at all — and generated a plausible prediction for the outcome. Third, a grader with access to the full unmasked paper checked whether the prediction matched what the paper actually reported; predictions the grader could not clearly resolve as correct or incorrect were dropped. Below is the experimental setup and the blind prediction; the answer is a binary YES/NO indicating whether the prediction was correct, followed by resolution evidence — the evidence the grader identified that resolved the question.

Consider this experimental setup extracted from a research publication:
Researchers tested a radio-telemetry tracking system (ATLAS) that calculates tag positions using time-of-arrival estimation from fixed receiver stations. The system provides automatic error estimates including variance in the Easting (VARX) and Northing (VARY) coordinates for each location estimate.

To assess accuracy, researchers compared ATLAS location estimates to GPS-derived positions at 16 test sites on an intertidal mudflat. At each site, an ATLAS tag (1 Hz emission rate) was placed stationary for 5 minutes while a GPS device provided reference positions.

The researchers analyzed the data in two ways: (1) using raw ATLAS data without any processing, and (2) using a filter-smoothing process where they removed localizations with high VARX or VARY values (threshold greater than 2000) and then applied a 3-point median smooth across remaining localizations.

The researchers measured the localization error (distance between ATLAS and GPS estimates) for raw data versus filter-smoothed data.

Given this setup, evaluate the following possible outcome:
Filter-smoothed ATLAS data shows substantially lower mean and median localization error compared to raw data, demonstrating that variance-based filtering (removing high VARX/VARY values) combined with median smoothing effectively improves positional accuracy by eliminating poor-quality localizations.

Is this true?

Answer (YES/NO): NO